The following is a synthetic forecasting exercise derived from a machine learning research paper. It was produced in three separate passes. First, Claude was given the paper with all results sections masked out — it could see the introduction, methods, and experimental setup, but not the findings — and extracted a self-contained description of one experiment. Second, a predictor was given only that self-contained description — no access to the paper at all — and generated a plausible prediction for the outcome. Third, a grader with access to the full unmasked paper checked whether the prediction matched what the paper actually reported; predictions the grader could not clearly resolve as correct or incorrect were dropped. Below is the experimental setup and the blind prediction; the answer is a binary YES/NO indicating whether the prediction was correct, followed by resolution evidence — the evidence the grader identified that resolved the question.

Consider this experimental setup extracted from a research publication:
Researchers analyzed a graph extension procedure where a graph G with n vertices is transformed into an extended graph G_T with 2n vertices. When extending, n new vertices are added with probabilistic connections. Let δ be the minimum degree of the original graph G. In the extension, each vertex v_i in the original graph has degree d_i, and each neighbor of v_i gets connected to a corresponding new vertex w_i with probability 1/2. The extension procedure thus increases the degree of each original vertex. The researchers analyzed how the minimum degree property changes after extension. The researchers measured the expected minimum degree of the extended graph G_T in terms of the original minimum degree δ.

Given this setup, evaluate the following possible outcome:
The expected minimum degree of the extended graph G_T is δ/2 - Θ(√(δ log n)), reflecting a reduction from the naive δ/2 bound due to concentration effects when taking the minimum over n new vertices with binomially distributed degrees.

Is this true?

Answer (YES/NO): NO